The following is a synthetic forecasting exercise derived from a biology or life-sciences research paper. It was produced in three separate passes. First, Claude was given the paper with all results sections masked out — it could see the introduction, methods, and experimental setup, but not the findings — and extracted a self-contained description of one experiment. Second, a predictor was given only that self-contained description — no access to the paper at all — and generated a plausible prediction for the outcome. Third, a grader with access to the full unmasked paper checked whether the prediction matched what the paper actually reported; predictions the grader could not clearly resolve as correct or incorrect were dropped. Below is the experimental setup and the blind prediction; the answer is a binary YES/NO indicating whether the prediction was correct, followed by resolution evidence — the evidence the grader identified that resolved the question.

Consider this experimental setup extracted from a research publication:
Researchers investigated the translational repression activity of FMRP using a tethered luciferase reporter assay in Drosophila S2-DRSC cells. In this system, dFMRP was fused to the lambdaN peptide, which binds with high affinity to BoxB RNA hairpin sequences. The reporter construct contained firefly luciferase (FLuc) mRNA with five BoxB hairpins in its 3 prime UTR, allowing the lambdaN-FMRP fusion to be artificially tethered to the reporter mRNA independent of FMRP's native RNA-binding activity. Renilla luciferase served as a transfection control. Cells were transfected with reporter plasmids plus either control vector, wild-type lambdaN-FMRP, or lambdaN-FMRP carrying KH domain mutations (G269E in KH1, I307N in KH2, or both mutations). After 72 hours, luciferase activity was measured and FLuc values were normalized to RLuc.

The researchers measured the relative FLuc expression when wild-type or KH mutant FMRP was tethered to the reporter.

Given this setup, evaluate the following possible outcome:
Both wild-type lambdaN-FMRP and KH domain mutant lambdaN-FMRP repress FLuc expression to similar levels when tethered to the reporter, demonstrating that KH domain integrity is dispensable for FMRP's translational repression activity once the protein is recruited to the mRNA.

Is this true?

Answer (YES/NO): NO